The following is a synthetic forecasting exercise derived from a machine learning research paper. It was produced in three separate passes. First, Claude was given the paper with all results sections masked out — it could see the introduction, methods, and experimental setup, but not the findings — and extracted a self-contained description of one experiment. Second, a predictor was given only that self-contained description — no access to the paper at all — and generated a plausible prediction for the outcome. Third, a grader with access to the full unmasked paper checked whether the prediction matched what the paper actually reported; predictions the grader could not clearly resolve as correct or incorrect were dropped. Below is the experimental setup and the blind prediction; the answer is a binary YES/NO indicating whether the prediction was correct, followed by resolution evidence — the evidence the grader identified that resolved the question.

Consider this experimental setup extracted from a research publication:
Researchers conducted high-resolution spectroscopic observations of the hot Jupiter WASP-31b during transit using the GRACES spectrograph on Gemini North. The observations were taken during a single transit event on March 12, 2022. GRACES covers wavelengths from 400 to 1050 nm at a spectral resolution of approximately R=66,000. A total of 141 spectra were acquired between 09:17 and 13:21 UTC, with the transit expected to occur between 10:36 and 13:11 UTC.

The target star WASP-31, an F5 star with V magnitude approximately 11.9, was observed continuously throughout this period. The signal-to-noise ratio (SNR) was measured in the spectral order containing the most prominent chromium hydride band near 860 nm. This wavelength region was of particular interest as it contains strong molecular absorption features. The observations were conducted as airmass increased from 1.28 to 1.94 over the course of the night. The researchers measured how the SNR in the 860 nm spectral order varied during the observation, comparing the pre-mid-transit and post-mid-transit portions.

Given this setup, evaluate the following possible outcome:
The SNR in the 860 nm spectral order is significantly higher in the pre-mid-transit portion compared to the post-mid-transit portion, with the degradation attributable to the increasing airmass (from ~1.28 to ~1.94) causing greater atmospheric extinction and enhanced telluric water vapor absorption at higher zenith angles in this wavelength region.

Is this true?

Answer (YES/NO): NO